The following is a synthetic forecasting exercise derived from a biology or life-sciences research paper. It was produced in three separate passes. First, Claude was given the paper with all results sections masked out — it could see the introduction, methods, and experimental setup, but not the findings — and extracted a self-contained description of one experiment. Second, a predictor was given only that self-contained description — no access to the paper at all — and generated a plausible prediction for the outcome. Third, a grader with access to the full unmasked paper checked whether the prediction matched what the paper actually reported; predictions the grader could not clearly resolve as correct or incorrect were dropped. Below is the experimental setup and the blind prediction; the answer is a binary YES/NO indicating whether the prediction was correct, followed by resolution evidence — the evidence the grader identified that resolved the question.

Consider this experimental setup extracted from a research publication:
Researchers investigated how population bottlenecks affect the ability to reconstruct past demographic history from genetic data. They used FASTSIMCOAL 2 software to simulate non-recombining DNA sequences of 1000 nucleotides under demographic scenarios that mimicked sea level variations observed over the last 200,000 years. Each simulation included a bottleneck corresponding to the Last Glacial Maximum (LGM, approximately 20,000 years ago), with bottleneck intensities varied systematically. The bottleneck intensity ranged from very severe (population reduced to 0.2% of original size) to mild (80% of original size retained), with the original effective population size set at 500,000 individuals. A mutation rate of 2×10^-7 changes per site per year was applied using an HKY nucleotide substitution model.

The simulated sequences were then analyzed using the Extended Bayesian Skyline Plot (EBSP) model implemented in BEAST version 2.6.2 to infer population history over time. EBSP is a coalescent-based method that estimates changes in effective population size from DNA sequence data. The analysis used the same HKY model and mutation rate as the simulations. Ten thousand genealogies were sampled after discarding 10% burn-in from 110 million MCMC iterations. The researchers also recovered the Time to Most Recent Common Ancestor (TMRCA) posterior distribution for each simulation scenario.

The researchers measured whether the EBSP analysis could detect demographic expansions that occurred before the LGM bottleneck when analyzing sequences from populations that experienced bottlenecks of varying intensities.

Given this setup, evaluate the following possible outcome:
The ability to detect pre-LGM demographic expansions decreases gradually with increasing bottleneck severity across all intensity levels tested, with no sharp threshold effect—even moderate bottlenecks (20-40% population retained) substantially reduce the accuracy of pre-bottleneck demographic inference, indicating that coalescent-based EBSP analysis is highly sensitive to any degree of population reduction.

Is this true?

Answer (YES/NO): NO